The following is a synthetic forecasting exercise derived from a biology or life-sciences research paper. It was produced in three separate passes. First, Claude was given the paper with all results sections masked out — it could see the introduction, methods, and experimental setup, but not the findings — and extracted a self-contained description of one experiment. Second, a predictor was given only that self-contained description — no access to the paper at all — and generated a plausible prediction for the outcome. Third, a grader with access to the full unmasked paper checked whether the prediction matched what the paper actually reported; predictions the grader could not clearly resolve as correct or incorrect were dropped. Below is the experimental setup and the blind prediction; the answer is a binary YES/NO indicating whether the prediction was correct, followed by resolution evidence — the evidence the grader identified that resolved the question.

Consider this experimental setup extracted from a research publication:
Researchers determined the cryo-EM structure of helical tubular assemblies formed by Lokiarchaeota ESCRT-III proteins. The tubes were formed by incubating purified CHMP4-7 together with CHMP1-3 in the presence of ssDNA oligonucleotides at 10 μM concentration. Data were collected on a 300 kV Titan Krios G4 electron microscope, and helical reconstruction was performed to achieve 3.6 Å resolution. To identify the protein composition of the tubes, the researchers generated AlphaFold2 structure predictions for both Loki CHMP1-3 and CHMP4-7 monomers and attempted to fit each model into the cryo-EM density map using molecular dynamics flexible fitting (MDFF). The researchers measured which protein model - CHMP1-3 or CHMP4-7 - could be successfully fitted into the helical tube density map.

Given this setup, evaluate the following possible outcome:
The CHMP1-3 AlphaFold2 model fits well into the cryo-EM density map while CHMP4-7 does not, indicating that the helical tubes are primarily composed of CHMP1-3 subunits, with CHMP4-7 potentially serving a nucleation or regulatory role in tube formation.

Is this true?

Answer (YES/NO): NO